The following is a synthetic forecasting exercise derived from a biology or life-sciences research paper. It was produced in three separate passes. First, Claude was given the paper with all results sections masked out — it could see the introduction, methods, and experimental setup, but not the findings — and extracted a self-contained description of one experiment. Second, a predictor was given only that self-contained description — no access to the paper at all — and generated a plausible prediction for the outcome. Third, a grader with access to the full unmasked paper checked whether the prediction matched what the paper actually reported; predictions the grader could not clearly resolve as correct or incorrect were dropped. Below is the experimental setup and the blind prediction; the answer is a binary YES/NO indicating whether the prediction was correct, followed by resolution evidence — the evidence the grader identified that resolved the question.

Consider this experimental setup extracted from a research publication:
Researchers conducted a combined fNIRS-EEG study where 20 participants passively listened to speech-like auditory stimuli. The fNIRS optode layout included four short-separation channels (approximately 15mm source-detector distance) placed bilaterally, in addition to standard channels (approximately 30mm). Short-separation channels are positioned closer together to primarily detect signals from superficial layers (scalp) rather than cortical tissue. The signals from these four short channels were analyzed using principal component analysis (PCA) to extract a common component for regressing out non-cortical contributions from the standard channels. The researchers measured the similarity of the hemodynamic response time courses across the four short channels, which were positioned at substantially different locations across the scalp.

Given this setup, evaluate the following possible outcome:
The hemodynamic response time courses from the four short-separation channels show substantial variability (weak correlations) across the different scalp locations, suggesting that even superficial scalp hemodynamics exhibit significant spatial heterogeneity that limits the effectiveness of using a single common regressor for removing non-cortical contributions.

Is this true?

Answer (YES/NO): NO